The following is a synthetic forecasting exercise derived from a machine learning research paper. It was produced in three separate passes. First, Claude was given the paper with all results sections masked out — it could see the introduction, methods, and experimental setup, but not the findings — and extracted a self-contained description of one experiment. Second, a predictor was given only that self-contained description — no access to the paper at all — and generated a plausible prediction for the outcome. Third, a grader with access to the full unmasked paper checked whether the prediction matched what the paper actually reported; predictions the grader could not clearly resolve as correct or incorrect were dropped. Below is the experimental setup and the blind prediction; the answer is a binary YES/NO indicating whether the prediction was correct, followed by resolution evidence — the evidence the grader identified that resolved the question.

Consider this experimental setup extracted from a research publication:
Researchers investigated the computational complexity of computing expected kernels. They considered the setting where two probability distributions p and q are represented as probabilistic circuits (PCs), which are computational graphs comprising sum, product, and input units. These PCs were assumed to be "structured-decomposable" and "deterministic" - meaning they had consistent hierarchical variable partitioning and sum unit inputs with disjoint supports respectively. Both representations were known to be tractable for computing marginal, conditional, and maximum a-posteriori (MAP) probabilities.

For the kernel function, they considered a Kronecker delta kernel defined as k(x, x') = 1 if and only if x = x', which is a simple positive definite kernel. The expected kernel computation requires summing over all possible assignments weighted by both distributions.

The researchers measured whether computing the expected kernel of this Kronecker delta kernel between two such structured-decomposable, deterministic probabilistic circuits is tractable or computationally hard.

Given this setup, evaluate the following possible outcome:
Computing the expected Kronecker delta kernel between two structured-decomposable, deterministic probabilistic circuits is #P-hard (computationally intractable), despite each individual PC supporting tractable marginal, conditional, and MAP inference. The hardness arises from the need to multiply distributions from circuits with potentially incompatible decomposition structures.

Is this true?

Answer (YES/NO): YES